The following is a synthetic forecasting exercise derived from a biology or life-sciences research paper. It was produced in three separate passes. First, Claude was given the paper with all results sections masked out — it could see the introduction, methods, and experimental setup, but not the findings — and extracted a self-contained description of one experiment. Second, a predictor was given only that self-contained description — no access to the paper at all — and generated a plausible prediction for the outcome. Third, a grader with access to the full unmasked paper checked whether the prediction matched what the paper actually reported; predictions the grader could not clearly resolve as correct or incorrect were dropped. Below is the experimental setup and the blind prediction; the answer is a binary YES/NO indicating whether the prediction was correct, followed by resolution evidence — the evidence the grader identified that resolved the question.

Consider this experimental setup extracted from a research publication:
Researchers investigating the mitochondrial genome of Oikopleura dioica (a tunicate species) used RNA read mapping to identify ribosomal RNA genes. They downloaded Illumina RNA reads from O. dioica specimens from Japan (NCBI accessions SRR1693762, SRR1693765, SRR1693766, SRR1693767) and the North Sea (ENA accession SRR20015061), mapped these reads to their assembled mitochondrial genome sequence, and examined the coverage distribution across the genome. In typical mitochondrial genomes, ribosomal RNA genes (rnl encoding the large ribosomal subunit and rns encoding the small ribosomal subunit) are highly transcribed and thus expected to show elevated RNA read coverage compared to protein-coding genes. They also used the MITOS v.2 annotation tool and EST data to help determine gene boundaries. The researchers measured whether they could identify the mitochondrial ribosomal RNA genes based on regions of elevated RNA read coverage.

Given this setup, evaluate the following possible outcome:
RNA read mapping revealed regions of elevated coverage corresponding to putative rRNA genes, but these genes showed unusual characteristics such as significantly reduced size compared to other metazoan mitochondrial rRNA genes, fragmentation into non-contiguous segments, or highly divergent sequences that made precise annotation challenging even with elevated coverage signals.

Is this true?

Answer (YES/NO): YES